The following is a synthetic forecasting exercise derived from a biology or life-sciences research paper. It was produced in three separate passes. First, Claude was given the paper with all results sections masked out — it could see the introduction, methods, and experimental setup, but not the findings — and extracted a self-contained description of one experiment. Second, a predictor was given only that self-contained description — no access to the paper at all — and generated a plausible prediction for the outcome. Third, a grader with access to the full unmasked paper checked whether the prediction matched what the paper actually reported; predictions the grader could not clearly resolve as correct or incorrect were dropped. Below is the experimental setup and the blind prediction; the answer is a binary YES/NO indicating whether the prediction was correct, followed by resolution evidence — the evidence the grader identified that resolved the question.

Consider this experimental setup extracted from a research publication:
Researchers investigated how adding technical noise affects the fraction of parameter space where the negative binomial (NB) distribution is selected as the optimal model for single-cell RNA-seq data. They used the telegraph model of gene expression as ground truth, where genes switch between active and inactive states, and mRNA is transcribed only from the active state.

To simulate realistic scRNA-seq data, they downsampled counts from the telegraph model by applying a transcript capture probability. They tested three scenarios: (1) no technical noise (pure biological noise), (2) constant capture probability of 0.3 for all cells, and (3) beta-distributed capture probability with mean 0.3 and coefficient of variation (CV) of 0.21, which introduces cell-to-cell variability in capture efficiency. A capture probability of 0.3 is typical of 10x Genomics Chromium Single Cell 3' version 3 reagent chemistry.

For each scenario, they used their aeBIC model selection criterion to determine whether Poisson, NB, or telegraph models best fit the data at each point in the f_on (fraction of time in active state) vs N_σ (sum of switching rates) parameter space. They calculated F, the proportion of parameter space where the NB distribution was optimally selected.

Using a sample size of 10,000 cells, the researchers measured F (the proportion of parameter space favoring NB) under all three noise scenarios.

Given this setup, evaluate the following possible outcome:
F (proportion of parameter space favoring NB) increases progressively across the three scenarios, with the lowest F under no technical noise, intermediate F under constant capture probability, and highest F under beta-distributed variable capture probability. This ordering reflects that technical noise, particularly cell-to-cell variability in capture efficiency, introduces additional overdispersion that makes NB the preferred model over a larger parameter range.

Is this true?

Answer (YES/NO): NO